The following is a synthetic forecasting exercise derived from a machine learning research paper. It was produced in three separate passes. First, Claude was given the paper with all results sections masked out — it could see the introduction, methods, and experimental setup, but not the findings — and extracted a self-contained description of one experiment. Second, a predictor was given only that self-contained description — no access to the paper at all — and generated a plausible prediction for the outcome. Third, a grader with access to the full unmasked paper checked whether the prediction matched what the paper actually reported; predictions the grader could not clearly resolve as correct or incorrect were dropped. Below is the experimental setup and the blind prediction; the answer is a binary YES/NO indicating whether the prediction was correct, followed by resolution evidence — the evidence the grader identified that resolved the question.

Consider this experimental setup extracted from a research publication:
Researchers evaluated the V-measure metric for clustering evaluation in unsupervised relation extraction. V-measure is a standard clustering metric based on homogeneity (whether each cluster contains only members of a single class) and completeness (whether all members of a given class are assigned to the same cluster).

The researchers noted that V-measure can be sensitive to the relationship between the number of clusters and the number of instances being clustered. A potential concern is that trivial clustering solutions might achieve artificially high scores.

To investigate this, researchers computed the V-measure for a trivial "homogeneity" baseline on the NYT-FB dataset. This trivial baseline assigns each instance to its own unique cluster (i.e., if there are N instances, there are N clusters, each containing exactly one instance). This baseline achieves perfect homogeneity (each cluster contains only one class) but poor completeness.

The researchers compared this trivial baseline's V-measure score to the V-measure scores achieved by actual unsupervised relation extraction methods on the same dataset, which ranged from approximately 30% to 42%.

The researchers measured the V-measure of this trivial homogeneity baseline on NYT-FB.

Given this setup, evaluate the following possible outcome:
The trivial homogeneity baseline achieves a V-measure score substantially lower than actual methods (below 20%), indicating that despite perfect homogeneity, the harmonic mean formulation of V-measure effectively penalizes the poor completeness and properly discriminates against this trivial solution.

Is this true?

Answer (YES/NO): NO